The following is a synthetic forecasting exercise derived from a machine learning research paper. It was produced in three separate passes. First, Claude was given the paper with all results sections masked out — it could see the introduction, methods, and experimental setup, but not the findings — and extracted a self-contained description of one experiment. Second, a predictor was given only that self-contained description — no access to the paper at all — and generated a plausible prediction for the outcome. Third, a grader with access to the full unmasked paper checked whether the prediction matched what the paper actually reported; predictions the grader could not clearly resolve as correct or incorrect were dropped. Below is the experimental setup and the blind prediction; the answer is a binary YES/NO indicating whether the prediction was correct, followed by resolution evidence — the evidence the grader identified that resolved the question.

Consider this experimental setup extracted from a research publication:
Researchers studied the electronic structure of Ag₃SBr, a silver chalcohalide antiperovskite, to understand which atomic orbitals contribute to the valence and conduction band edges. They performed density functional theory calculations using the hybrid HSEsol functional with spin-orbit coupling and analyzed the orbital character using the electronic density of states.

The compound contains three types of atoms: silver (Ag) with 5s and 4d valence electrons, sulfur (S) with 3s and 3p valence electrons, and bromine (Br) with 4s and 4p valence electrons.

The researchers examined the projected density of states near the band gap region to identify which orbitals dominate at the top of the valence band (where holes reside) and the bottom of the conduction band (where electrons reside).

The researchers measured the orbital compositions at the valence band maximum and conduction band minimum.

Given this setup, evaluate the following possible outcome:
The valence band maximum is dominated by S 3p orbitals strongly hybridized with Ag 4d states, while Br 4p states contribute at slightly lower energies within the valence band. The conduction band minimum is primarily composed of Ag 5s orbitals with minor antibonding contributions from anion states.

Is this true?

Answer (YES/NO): NO